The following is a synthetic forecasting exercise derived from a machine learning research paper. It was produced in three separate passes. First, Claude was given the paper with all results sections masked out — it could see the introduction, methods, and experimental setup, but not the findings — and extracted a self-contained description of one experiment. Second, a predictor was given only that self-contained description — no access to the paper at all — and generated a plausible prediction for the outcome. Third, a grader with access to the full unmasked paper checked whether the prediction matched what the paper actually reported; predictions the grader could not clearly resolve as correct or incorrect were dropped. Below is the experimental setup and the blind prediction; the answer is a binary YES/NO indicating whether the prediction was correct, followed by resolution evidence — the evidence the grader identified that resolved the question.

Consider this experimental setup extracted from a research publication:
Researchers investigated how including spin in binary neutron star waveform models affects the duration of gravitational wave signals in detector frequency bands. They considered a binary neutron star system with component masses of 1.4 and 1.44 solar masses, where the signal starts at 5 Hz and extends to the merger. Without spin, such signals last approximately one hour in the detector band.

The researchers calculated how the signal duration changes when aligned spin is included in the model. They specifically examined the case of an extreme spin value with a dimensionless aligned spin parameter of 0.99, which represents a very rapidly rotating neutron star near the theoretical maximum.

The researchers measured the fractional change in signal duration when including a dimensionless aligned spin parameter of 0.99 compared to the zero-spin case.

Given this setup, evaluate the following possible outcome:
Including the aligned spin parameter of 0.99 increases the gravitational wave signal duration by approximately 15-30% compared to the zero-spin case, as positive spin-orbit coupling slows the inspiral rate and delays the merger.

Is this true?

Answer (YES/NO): NO